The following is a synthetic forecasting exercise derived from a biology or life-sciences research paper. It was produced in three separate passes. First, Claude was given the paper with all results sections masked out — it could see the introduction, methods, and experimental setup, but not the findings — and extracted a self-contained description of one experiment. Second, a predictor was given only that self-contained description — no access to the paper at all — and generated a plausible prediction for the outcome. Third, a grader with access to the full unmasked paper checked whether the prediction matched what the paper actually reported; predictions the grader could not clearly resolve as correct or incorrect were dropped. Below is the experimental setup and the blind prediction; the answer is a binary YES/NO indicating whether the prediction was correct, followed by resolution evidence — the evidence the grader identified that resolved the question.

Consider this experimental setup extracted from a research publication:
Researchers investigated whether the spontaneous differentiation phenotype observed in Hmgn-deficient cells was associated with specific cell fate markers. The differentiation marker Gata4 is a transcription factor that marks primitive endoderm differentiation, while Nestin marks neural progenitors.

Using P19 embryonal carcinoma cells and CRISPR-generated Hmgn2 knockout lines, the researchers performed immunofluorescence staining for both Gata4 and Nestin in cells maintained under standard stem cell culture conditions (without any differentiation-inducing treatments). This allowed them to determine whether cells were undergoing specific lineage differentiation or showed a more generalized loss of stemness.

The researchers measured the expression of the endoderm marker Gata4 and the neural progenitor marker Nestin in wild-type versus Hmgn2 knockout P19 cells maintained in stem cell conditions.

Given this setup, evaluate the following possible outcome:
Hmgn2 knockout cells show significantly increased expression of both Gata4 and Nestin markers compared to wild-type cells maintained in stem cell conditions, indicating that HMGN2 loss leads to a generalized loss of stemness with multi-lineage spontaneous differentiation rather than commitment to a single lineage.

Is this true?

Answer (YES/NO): NO